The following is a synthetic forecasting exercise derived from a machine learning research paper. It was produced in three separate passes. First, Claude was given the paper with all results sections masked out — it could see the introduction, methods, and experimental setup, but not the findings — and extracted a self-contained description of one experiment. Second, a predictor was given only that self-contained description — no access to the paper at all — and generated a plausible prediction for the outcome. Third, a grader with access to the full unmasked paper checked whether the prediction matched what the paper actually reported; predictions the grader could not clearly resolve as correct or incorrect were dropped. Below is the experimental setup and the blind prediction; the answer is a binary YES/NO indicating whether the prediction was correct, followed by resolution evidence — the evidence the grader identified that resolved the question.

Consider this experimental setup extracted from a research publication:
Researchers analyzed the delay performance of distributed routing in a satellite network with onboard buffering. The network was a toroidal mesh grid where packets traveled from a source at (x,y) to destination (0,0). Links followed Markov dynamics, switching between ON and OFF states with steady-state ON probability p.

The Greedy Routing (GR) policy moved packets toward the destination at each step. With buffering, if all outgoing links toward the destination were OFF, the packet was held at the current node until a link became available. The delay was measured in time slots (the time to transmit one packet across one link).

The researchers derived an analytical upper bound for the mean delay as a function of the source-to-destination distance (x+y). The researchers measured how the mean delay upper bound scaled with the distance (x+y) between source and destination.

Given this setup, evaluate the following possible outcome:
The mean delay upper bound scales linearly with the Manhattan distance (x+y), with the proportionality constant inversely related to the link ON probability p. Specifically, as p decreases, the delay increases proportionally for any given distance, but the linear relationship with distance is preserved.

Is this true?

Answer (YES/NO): NO